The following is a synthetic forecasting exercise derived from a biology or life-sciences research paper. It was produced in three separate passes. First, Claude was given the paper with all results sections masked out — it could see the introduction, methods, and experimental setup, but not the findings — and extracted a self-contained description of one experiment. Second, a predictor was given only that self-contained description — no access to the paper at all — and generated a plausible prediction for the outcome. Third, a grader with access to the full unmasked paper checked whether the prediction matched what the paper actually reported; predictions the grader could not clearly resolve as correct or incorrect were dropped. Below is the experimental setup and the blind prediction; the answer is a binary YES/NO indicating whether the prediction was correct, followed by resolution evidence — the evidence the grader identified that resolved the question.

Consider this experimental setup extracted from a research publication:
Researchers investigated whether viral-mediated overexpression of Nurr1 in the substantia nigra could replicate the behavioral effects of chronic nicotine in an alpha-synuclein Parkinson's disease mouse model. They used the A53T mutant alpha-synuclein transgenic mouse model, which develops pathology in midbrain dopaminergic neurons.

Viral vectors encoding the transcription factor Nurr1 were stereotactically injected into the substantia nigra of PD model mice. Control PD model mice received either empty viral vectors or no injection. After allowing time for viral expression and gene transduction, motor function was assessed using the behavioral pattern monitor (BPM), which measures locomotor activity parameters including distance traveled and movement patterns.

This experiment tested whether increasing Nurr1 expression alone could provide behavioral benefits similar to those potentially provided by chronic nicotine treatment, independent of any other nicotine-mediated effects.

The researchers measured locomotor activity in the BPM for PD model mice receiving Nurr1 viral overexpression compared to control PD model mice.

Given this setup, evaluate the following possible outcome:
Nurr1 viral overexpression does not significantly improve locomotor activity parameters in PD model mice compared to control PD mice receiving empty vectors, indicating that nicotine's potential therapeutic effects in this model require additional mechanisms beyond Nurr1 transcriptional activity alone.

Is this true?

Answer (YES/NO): NO